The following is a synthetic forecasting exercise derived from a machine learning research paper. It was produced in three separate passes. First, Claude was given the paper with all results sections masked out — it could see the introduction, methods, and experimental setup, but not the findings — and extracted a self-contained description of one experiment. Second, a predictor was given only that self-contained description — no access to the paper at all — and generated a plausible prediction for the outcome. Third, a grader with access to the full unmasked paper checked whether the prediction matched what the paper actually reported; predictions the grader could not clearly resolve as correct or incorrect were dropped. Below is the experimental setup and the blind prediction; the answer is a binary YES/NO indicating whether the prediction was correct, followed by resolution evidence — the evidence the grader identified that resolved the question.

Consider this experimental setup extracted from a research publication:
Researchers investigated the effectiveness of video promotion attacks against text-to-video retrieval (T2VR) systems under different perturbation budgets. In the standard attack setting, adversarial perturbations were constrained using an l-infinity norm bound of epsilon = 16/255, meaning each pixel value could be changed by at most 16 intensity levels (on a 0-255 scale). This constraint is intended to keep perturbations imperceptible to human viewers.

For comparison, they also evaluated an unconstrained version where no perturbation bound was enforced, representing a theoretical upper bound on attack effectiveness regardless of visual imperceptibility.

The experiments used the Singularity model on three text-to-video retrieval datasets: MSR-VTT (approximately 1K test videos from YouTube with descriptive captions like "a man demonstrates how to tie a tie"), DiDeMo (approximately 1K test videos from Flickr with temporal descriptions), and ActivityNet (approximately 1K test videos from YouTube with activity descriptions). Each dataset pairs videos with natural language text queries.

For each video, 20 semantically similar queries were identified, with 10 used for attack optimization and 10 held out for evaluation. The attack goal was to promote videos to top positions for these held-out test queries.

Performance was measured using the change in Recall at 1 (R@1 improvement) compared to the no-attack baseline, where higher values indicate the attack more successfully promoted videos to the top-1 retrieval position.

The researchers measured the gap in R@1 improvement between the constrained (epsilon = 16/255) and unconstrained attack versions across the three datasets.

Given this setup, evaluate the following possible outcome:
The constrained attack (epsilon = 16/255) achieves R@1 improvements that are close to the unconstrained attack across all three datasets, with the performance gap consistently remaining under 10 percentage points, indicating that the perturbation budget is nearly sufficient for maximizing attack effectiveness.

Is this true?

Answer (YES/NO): NO